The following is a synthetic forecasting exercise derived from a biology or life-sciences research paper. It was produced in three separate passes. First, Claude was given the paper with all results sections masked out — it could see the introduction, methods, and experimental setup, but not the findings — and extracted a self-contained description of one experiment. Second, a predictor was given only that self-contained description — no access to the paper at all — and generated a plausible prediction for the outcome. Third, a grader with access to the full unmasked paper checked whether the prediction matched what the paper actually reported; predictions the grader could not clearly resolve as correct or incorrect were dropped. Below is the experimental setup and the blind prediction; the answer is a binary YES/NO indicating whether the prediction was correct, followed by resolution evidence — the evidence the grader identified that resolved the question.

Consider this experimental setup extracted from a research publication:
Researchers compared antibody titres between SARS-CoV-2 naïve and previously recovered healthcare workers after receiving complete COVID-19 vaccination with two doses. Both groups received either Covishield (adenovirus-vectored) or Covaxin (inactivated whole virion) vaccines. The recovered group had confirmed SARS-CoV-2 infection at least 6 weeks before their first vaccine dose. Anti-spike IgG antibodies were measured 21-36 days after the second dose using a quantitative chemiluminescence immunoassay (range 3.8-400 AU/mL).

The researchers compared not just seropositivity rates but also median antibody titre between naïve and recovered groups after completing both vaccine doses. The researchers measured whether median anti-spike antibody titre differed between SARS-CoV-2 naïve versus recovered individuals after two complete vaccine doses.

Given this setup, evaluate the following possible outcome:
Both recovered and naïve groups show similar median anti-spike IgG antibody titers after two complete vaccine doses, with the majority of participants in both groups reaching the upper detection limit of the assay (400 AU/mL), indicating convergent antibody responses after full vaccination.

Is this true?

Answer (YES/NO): NO